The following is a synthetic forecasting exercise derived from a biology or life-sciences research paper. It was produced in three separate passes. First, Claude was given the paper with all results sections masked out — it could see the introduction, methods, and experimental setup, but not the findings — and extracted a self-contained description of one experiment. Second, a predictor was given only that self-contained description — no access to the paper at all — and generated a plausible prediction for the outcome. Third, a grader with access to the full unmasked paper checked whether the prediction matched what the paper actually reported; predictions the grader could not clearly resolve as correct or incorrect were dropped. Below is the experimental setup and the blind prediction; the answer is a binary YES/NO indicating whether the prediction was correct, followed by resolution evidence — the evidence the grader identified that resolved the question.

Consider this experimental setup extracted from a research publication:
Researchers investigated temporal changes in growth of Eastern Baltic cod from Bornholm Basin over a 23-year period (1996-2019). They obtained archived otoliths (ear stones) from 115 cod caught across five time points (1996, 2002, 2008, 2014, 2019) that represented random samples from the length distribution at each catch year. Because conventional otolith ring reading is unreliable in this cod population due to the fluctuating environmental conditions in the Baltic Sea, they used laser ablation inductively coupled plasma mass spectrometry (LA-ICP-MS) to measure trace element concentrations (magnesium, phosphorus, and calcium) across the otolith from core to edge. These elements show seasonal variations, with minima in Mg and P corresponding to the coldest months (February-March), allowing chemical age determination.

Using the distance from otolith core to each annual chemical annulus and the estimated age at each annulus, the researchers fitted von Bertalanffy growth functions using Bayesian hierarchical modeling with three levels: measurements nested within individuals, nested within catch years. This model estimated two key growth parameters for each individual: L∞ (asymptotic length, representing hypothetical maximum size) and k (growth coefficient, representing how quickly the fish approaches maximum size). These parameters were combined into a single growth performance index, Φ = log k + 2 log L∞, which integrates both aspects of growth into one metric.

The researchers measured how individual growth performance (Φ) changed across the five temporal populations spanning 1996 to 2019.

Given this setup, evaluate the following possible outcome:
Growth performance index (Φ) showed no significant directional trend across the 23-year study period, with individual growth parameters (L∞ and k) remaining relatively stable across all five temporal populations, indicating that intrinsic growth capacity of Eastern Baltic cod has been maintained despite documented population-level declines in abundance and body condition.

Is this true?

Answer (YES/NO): NO